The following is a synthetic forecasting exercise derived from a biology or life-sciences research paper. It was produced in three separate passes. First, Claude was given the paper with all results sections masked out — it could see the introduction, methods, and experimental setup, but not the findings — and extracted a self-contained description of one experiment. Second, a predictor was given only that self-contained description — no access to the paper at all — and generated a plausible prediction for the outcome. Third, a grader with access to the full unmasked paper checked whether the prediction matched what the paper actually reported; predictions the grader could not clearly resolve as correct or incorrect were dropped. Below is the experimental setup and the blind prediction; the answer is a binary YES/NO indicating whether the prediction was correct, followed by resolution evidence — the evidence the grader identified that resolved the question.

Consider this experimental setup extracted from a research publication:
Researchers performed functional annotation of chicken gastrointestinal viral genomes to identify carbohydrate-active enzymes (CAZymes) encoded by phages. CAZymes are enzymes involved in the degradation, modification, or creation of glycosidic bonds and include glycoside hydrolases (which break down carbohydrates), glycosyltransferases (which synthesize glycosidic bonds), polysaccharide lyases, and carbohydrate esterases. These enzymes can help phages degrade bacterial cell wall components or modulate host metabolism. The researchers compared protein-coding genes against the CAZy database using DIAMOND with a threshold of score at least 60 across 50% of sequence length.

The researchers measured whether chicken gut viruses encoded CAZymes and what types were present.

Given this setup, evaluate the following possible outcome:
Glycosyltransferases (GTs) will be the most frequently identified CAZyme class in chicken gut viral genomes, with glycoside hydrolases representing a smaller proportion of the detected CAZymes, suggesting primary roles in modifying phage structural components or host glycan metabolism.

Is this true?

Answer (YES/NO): NO